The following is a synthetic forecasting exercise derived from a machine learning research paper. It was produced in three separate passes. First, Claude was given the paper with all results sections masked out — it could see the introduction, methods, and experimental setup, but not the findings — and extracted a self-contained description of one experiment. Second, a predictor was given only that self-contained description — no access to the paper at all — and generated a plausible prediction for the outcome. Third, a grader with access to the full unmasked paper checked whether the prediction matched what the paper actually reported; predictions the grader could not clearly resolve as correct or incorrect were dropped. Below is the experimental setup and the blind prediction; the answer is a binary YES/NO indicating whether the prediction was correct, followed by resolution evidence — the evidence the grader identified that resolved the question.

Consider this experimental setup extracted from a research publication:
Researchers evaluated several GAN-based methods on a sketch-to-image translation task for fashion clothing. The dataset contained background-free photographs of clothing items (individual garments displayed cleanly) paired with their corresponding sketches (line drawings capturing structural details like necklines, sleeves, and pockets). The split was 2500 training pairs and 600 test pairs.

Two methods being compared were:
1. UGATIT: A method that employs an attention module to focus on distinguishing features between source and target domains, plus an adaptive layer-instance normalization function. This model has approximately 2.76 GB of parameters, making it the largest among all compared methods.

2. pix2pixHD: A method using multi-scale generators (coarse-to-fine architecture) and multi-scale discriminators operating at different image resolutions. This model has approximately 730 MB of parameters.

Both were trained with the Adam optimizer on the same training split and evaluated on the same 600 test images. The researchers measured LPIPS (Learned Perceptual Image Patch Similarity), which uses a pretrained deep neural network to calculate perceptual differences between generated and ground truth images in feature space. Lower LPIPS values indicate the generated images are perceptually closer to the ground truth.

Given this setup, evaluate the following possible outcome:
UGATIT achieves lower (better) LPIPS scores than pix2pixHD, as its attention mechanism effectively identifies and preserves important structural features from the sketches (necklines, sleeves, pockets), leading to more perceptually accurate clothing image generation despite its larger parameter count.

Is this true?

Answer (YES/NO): NO